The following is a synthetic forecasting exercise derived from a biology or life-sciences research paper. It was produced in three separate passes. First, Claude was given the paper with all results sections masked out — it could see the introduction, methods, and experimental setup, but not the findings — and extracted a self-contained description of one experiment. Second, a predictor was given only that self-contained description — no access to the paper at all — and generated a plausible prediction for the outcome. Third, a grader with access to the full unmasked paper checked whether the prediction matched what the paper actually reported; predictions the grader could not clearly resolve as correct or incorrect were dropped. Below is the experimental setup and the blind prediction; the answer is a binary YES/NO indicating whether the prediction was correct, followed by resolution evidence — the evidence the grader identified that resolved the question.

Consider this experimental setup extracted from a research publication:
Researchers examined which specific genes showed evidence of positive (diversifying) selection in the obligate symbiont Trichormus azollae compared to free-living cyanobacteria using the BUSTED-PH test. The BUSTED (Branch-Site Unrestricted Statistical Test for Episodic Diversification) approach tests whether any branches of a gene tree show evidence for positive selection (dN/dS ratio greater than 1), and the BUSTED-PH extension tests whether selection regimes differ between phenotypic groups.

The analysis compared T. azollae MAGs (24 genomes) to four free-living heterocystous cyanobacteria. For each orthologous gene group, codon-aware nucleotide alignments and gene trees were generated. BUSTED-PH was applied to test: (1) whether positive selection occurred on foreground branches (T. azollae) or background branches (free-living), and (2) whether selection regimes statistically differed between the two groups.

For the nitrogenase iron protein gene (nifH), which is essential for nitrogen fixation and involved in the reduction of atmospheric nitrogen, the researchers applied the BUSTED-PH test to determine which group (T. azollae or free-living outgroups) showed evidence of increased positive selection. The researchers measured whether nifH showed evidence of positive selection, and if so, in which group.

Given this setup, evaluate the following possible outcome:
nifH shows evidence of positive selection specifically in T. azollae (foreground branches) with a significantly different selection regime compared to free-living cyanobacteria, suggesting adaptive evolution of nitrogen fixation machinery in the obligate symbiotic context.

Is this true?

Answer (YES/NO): NO